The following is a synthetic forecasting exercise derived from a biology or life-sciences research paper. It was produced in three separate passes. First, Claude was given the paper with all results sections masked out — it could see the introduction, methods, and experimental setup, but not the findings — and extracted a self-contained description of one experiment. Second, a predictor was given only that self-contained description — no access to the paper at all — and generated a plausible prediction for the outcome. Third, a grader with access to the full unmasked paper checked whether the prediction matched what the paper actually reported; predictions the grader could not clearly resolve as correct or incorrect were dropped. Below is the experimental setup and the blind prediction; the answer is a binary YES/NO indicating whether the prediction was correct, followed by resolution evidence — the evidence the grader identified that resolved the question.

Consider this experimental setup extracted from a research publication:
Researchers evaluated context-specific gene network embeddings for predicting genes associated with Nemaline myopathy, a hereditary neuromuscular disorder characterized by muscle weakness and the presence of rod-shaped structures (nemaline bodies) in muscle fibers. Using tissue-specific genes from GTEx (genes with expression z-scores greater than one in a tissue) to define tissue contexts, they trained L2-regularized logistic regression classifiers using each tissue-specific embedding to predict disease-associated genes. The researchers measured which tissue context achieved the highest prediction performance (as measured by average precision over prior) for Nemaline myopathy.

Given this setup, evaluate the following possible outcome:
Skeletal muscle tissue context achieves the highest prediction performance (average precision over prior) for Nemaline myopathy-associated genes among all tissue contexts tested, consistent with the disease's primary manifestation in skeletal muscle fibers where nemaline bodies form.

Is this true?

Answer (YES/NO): NO